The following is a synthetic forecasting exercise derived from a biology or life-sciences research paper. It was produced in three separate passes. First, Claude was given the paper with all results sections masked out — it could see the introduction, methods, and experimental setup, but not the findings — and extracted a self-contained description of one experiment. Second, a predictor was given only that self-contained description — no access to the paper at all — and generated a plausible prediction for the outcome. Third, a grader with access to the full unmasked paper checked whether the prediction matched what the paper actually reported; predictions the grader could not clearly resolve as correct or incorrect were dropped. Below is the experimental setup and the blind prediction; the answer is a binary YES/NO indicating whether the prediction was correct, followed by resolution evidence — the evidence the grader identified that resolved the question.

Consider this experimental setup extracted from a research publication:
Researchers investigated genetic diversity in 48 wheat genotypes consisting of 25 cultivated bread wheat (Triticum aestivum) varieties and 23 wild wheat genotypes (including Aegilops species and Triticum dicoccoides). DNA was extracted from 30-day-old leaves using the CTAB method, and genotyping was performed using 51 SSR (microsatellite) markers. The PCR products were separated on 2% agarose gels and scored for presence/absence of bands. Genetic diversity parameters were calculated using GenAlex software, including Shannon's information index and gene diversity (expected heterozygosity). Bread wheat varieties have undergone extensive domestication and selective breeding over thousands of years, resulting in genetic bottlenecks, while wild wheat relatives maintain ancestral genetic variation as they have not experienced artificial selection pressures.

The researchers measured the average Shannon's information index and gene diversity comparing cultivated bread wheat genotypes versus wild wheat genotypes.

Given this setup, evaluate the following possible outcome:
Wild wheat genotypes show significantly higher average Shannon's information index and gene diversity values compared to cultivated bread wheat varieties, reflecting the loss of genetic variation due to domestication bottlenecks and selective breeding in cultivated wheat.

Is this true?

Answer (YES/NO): YES